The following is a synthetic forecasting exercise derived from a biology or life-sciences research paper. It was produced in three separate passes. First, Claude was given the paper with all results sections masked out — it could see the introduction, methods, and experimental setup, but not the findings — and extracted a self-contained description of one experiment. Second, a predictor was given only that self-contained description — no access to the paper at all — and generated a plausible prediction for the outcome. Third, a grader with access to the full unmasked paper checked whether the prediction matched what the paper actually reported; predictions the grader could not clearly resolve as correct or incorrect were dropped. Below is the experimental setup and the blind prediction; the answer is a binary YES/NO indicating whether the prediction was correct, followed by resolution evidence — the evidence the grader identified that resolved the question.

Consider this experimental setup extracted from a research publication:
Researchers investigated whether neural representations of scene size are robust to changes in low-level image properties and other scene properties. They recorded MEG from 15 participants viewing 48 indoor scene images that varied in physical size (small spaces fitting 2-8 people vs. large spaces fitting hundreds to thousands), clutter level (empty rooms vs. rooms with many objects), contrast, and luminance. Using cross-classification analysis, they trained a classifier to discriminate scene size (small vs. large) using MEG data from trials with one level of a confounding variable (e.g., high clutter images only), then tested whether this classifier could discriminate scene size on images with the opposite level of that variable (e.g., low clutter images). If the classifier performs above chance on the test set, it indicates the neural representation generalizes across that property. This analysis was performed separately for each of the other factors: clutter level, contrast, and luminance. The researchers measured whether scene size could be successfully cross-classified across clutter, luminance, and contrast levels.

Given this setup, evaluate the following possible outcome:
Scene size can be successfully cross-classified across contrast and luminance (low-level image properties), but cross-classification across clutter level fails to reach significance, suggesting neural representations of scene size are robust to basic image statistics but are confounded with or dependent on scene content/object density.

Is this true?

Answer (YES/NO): NO